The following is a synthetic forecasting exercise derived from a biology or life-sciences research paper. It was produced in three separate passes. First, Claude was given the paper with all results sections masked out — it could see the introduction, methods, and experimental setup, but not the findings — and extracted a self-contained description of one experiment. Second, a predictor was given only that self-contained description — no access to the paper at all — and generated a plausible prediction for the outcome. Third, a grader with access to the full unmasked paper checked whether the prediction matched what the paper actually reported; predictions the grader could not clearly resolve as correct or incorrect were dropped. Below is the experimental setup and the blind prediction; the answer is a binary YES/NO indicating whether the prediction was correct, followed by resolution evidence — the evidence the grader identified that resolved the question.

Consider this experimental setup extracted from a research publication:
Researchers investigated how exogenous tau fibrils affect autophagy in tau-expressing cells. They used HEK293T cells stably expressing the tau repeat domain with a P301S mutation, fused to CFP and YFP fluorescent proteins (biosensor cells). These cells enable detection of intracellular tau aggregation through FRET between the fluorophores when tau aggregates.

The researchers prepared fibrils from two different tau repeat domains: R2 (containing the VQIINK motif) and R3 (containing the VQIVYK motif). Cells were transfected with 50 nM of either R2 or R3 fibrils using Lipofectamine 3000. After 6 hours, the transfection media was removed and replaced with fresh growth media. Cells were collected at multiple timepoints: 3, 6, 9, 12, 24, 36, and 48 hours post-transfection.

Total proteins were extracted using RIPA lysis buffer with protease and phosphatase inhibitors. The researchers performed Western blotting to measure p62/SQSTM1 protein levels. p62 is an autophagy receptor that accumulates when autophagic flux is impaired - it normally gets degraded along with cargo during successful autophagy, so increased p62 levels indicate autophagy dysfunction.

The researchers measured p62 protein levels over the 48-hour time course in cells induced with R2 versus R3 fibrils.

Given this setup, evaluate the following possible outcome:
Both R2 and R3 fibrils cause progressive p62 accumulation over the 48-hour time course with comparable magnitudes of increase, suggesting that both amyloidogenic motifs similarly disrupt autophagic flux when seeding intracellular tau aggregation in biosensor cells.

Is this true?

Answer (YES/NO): NO